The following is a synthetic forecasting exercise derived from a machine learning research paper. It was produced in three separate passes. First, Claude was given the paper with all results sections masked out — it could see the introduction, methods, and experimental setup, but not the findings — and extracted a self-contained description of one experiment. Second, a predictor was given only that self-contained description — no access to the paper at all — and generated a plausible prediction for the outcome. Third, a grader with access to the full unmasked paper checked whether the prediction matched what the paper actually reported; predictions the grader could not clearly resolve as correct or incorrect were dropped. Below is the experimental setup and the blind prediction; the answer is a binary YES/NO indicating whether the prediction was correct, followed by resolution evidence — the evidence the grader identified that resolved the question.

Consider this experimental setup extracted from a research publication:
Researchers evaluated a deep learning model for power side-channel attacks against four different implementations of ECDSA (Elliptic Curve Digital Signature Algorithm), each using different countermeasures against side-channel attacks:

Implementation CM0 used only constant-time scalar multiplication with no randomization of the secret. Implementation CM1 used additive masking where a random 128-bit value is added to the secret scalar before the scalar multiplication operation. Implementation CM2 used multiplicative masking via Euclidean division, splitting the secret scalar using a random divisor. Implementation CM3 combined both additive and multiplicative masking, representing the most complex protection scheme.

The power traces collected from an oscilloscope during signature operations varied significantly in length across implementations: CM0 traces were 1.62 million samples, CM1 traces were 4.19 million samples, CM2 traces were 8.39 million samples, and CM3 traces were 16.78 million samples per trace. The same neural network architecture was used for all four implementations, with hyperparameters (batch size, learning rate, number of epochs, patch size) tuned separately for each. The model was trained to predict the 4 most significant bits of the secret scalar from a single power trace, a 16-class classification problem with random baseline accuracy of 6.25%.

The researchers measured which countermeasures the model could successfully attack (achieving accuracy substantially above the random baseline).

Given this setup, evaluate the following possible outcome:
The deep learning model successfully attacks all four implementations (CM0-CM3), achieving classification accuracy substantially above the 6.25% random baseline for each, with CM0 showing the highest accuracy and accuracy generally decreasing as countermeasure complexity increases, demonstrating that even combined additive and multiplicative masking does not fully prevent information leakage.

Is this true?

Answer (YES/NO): NO